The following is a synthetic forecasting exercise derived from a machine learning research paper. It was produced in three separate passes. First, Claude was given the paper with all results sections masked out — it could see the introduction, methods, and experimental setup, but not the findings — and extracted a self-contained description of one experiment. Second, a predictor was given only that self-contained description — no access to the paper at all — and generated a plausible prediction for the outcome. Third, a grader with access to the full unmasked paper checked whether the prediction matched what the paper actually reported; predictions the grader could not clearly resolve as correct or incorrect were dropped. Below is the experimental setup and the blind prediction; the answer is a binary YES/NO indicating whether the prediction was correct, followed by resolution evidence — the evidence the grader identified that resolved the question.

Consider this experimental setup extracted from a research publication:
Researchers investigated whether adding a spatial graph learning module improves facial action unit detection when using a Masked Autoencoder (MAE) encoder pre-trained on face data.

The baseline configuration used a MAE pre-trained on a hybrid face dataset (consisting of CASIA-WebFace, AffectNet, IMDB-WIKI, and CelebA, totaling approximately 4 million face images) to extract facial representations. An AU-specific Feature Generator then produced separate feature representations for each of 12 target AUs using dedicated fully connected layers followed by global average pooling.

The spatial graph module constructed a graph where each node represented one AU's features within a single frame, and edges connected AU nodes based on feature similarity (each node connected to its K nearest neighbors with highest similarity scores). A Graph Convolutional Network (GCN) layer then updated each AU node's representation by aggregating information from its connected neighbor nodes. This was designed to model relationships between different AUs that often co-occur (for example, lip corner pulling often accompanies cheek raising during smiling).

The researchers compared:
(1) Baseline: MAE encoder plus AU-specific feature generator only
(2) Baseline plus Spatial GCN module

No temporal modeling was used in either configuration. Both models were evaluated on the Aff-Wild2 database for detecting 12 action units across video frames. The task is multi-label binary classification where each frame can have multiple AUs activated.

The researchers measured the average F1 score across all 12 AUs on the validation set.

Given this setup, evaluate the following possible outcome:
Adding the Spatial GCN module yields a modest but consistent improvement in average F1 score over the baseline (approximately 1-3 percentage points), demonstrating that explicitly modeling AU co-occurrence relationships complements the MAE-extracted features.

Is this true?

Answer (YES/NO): NO